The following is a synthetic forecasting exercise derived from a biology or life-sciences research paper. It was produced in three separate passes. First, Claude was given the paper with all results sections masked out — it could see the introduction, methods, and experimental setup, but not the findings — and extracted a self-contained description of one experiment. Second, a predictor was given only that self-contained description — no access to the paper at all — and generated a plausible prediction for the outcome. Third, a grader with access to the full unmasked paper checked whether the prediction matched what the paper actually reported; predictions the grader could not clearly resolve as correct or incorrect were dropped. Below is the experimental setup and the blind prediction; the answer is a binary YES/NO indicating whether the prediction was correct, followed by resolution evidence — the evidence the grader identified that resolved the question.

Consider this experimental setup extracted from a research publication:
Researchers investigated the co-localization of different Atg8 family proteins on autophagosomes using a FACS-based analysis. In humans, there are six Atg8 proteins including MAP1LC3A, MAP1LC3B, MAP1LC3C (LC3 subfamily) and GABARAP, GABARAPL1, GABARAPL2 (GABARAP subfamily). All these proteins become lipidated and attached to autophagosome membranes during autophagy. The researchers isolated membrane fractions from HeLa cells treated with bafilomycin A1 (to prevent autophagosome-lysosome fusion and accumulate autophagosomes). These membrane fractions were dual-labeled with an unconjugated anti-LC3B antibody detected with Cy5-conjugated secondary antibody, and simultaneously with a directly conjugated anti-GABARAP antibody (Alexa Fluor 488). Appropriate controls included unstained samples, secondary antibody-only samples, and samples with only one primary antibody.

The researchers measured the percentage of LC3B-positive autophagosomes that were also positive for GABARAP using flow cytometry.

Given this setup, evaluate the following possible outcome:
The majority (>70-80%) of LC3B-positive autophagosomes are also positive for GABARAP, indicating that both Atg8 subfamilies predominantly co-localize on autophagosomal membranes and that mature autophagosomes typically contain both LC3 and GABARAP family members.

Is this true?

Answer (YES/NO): NO